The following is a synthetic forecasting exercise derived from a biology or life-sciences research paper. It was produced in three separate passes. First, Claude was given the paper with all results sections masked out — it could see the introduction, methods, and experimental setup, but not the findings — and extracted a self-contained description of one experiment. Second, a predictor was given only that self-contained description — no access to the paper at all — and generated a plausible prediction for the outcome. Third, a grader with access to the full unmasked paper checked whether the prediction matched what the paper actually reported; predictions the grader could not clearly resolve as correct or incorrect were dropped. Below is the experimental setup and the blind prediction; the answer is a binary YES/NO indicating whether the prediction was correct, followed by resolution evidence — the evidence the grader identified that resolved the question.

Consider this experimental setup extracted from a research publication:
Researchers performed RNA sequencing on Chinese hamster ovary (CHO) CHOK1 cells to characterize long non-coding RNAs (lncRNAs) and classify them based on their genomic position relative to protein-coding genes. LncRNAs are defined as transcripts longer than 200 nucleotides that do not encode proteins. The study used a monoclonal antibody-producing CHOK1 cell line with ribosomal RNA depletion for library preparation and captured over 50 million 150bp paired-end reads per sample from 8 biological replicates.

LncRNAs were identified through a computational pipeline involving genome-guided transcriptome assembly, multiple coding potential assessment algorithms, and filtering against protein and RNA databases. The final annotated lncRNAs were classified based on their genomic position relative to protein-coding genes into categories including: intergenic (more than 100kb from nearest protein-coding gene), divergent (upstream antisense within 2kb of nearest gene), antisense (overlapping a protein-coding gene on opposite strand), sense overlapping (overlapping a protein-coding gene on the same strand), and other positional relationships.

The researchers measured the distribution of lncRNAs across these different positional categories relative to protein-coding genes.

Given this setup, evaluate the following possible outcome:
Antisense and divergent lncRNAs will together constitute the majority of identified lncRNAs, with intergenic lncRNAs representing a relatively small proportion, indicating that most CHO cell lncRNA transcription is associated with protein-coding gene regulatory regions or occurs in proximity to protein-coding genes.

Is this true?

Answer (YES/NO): NO